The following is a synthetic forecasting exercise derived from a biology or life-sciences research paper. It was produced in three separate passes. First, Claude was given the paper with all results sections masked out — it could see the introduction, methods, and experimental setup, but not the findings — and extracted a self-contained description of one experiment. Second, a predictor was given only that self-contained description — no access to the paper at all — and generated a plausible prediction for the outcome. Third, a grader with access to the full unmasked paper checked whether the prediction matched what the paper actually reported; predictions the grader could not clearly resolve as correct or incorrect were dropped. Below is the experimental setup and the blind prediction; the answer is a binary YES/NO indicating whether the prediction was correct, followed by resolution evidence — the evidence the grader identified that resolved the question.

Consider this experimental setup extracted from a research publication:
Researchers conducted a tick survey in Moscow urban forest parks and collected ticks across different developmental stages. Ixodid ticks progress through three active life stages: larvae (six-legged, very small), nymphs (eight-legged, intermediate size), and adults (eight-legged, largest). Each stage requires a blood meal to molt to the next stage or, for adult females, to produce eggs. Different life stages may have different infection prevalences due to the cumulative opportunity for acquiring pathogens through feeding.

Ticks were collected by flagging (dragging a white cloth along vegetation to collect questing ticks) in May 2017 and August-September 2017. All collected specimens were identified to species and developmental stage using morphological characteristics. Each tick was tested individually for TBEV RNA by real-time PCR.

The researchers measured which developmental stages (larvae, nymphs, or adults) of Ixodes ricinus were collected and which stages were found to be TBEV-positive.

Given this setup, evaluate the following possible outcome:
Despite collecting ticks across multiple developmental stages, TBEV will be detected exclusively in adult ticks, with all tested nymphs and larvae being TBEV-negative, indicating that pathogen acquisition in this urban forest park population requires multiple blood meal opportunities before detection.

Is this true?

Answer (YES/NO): NO